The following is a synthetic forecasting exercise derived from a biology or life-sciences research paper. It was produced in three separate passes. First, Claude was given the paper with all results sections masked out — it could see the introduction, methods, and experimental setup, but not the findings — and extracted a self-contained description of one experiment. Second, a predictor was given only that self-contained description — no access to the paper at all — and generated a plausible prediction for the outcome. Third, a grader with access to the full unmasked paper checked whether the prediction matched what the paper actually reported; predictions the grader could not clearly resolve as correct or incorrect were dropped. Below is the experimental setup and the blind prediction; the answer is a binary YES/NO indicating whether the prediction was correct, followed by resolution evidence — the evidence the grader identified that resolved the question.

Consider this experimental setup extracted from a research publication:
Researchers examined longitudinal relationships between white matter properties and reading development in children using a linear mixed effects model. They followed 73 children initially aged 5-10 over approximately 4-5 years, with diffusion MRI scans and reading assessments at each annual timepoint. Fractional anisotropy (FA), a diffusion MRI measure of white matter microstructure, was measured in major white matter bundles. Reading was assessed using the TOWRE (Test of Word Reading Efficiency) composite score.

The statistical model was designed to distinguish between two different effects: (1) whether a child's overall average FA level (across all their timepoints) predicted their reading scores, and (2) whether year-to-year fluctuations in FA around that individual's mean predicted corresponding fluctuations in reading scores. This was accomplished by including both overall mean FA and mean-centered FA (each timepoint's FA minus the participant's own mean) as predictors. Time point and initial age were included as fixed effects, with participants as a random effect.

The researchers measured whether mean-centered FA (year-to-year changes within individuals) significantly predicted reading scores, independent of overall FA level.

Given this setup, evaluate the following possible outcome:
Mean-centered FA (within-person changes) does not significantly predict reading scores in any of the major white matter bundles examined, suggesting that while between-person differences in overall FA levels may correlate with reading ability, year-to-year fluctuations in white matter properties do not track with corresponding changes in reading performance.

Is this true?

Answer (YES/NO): NO